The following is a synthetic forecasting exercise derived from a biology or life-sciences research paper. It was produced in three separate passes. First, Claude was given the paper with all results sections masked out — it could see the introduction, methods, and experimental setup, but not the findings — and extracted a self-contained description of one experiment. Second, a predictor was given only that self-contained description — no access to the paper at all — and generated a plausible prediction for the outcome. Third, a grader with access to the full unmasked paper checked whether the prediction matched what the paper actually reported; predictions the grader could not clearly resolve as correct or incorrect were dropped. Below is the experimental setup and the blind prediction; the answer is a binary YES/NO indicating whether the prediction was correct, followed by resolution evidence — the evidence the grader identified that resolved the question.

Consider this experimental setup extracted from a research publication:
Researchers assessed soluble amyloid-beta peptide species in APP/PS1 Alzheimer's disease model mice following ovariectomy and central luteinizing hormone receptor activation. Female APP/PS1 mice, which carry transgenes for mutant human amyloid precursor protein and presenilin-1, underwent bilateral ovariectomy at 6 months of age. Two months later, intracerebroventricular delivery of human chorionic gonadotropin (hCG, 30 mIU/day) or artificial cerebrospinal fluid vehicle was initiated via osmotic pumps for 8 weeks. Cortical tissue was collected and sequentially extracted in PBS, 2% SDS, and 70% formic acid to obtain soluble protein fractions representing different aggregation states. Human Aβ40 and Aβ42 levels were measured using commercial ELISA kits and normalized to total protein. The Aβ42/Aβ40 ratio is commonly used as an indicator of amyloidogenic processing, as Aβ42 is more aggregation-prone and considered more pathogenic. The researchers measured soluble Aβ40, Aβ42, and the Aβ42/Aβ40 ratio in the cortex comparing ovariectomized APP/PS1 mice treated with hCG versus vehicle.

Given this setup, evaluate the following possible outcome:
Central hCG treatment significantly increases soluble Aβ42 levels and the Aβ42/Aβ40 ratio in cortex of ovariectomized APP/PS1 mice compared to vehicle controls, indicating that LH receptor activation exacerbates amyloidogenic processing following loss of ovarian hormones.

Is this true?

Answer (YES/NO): NO